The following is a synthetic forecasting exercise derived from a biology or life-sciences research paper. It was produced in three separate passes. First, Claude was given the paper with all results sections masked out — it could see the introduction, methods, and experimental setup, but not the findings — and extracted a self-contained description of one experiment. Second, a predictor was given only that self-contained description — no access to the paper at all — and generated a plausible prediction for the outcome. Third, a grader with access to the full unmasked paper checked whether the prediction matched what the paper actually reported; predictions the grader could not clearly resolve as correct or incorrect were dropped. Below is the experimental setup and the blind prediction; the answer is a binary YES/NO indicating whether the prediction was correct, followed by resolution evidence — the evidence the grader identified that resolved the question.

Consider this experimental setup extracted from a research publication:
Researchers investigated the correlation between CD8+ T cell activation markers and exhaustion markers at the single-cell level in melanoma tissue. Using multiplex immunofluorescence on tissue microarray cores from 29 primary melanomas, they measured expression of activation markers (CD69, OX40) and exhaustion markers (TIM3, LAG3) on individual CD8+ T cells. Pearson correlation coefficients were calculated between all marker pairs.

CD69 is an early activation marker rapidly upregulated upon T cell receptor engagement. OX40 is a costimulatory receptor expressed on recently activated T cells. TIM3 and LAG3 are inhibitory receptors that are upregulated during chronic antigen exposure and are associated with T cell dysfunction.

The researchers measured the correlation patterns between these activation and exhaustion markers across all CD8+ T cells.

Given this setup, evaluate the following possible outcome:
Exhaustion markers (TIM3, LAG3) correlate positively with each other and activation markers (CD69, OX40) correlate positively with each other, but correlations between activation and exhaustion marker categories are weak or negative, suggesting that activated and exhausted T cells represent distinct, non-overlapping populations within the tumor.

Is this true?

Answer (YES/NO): NO